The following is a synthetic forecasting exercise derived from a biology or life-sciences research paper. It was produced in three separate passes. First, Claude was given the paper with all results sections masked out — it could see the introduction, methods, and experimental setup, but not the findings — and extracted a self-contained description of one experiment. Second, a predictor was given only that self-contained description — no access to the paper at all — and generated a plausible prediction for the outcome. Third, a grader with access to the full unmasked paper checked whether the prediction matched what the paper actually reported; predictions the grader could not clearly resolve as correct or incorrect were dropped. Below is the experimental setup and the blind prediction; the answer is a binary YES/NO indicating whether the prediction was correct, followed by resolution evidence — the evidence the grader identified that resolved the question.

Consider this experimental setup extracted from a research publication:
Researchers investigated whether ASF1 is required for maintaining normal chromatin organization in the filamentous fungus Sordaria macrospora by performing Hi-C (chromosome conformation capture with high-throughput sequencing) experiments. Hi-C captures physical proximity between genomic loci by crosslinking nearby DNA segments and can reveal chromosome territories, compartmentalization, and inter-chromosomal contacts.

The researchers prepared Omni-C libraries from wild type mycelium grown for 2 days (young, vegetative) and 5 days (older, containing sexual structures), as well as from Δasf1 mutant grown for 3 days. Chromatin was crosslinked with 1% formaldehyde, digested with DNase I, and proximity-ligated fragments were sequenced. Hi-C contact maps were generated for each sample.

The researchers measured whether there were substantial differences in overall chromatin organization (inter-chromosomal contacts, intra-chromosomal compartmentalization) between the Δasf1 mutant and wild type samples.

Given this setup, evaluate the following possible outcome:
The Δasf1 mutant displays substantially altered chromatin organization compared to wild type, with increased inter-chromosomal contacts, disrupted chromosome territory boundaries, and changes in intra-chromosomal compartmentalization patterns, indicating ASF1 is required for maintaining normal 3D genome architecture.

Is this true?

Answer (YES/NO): NO